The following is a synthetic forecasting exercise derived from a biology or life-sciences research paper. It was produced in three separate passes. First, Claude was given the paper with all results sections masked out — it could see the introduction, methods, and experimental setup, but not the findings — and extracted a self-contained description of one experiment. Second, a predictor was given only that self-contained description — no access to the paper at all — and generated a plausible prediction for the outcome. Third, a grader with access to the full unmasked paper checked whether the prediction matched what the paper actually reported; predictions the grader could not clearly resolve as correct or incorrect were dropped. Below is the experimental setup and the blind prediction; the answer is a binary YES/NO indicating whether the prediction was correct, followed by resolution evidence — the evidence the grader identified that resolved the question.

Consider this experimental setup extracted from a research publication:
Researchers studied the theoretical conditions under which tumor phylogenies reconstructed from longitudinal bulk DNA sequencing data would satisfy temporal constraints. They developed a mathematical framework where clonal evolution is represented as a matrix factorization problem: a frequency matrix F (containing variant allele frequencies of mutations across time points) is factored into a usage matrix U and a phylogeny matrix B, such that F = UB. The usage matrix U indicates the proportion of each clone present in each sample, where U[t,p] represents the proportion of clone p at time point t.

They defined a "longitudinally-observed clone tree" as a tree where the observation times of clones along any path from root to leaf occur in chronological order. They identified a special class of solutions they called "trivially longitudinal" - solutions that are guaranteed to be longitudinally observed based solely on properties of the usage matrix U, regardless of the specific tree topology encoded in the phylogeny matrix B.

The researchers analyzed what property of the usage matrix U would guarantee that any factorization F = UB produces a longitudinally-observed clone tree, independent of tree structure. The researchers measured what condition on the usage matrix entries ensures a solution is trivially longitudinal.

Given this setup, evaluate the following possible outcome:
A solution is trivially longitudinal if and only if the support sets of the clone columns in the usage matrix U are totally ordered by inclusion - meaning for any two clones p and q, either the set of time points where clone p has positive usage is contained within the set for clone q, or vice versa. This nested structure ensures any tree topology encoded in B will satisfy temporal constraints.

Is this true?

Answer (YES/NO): NO